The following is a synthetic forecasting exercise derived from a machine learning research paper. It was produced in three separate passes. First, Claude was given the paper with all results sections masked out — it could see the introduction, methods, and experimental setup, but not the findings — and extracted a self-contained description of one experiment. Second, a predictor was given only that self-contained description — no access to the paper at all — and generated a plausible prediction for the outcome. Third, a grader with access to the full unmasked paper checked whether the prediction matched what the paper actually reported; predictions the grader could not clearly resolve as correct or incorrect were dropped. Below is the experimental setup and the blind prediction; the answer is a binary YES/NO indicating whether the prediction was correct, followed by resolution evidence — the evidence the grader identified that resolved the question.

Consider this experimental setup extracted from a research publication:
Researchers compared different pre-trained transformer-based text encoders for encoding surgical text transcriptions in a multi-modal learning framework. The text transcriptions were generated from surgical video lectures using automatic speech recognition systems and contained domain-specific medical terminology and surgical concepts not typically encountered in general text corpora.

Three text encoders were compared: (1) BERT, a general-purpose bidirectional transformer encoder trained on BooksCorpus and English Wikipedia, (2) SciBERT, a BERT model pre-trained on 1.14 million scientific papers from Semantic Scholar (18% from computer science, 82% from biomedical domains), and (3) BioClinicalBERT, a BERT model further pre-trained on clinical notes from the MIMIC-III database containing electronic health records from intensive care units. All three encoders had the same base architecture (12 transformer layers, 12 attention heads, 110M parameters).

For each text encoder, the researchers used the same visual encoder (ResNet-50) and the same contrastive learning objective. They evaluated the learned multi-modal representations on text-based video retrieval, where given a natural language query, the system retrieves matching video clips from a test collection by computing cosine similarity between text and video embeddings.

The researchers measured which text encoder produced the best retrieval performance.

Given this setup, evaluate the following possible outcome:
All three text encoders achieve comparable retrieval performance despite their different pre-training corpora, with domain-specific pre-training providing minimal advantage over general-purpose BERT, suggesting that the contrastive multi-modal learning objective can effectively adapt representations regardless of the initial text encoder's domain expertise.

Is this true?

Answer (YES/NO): NO